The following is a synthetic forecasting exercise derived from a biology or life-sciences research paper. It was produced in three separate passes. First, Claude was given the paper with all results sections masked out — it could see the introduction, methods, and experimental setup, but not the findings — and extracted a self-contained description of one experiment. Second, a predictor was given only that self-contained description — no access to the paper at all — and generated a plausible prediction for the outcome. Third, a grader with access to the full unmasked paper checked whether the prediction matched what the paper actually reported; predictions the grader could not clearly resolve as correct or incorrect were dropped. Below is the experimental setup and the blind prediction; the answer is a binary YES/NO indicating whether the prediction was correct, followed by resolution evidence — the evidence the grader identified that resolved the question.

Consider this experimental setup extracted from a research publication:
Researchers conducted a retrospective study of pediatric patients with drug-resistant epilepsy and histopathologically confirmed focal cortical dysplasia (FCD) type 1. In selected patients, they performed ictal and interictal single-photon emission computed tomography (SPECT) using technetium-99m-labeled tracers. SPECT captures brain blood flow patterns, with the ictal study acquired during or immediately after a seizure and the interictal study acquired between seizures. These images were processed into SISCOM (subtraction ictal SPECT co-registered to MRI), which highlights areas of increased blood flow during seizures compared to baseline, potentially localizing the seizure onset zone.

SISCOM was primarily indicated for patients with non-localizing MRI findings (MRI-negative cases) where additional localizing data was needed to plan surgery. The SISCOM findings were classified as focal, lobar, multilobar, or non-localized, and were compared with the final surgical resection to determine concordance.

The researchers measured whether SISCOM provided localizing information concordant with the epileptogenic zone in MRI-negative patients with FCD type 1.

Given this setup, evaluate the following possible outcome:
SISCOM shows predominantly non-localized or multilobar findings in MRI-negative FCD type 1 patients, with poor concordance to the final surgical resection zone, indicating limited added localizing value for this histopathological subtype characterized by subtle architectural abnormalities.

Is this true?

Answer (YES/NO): NO